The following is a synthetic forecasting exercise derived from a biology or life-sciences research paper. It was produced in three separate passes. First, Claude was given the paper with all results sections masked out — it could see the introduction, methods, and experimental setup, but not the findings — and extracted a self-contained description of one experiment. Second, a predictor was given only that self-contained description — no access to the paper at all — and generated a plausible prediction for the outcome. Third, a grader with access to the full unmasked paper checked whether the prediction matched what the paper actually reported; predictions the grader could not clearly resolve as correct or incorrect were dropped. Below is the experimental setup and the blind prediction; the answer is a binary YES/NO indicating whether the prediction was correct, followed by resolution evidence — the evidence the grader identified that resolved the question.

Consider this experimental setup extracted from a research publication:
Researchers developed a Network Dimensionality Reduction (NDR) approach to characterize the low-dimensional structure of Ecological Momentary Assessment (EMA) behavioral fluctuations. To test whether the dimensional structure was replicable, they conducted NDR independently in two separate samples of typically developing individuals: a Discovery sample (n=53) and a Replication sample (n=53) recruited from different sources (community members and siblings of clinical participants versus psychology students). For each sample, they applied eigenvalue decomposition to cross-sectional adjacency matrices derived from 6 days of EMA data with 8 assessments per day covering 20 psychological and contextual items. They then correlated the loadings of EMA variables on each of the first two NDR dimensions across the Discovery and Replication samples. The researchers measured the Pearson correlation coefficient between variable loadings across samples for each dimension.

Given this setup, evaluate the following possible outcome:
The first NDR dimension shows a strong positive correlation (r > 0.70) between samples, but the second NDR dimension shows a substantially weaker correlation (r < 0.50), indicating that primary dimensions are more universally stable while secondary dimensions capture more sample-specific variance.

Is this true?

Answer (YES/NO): NO